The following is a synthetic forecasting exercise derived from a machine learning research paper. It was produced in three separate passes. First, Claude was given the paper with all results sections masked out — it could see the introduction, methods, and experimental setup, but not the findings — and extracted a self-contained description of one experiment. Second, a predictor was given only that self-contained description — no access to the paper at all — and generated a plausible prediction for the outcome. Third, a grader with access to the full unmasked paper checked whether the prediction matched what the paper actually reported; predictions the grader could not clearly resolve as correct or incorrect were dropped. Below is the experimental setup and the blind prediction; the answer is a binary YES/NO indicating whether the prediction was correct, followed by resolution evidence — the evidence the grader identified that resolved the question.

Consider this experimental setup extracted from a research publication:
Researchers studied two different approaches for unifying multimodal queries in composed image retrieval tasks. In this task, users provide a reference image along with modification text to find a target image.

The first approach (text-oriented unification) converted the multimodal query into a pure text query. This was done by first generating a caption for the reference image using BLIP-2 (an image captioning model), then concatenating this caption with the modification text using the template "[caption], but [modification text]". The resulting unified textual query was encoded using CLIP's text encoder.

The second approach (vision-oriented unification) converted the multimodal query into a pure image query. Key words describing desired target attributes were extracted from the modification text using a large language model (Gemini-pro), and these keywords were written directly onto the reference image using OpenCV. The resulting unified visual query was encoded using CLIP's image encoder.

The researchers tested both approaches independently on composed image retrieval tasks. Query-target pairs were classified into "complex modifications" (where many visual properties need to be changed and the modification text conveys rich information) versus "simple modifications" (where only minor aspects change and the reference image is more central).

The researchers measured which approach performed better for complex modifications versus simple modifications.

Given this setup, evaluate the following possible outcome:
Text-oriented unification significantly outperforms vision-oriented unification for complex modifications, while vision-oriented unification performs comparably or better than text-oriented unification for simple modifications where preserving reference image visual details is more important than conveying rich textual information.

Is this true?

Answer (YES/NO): YES